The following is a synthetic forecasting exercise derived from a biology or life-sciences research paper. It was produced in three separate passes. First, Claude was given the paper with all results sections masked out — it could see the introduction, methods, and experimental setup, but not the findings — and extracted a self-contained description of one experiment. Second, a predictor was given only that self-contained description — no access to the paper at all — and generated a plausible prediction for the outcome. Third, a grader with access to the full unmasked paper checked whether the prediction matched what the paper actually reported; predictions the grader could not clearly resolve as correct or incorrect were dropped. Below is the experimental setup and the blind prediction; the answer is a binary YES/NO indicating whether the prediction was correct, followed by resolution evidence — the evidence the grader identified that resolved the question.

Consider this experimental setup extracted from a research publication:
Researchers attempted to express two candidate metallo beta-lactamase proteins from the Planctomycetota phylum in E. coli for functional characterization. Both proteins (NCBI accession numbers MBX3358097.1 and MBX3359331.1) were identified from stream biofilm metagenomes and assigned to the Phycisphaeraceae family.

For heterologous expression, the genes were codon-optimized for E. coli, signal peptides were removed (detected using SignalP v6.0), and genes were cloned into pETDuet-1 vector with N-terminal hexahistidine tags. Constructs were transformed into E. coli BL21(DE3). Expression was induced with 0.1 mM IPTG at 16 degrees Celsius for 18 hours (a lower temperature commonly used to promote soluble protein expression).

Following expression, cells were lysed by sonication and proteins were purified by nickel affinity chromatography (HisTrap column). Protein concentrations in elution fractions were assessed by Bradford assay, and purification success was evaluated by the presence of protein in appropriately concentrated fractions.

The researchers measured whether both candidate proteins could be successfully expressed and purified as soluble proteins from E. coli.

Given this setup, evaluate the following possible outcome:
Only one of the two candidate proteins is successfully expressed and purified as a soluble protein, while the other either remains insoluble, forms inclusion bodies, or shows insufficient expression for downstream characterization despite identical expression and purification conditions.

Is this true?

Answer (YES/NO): YES